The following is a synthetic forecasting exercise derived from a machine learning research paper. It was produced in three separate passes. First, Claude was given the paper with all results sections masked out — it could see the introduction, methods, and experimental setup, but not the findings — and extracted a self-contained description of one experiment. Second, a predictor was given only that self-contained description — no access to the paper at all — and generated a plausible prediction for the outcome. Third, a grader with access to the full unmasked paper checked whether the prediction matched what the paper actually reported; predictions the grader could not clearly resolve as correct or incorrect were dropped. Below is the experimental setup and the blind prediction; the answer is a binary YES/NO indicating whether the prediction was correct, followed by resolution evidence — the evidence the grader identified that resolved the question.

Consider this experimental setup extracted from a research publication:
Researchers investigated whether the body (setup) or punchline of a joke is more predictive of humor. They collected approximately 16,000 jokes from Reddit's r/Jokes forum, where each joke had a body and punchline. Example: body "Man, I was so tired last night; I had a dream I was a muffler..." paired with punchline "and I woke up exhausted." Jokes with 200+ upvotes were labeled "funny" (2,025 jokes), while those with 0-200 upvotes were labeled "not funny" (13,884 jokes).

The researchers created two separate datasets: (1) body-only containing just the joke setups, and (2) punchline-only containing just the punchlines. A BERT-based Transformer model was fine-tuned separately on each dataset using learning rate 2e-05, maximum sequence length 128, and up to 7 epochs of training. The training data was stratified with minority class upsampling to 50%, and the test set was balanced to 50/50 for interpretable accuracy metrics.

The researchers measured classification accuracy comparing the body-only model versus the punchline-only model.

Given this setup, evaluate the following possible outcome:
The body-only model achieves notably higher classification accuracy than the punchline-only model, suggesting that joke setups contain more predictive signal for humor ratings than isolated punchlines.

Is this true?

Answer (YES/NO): NO